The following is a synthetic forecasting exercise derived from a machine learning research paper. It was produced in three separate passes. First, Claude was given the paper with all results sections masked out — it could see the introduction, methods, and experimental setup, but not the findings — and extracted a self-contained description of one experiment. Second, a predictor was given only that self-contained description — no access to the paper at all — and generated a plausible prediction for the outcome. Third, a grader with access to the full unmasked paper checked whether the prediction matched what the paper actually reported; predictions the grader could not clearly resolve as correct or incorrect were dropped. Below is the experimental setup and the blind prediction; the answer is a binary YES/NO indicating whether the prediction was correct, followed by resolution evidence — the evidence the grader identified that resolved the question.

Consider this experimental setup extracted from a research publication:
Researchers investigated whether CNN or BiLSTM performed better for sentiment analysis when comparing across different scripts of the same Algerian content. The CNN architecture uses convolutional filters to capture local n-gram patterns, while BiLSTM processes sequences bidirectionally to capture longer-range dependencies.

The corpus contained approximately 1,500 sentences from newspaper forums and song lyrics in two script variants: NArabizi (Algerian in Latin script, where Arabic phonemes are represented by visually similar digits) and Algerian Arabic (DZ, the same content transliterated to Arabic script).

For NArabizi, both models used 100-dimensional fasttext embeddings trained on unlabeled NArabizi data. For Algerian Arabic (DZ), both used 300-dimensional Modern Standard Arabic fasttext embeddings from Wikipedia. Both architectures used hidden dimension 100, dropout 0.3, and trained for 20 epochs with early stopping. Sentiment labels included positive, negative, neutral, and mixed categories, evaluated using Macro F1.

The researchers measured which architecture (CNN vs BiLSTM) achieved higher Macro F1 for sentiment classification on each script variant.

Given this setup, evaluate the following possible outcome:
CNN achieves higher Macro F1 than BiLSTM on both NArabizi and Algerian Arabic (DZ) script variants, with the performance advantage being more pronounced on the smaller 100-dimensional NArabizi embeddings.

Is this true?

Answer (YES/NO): NO